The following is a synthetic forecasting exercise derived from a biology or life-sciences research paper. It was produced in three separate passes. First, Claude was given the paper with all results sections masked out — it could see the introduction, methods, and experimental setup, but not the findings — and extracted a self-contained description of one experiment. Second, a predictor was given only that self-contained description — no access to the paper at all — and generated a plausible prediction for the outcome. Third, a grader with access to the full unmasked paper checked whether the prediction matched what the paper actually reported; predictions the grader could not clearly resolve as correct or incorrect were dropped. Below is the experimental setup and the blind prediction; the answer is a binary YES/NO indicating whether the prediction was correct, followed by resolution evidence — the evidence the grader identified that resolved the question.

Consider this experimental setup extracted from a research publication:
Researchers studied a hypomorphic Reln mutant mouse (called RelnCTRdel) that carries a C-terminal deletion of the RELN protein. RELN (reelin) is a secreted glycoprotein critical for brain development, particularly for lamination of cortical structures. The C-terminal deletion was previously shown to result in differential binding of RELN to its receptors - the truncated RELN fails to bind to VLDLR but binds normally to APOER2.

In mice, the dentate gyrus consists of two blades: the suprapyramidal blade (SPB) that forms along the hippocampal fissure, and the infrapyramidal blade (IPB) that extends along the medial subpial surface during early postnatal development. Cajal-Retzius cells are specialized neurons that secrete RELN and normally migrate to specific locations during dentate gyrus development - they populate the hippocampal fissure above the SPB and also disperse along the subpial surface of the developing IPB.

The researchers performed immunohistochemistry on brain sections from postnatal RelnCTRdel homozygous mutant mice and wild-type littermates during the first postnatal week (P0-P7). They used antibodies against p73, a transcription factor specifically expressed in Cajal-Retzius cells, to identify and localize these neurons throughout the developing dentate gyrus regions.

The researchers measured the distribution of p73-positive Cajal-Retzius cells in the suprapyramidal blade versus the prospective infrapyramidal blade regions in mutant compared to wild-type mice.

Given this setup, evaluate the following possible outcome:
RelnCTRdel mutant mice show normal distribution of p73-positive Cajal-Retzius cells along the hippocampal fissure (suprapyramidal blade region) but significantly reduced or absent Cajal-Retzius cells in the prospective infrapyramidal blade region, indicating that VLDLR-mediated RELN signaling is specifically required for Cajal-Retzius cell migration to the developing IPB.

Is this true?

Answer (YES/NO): NO